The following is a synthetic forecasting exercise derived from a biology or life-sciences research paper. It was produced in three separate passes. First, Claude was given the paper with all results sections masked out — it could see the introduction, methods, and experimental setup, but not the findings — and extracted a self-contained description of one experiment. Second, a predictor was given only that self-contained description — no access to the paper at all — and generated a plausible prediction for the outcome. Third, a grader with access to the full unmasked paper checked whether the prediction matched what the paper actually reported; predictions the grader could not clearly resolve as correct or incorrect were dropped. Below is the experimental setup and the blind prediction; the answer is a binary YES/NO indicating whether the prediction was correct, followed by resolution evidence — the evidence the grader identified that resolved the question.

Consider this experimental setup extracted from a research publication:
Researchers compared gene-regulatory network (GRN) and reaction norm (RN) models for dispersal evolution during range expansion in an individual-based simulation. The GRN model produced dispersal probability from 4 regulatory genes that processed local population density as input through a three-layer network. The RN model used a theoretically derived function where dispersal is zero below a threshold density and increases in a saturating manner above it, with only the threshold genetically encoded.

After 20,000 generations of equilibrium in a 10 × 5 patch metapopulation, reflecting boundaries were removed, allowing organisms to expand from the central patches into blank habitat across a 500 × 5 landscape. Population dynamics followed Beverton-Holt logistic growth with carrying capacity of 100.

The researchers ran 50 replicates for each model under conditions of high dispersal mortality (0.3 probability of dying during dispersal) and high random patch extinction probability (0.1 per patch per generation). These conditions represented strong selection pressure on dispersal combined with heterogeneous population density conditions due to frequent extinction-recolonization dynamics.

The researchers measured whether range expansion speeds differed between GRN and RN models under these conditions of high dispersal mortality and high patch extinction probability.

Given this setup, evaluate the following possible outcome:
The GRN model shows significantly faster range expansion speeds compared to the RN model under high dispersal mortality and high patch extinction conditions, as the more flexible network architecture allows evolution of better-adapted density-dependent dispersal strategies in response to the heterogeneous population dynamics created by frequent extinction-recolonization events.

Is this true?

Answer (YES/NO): NO